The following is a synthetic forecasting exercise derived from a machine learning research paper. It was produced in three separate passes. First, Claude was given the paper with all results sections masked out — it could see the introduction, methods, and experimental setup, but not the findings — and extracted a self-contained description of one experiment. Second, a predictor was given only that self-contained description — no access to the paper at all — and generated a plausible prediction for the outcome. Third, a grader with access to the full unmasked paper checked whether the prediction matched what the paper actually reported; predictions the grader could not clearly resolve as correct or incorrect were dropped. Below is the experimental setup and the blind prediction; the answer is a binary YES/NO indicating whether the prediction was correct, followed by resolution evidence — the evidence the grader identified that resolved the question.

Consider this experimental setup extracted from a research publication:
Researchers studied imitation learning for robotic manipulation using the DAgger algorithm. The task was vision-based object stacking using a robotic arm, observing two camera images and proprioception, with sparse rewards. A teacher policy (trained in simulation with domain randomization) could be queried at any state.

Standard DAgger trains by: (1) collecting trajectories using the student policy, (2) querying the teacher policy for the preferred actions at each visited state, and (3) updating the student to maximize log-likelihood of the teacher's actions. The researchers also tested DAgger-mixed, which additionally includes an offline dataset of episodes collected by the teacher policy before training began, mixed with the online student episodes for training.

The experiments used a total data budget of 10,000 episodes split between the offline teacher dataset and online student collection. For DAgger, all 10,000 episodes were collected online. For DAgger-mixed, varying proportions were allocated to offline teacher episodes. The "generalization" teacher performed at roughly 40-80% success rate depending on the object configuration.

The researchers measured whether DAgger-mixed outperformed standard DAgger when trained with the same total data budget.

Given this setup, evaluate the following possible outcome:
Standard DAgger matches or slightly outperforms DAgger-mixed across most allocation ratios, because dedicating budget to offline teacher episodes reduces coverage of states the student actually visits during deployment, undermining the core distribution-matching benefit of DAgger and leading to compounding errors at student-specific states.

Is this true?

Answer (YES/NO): NO